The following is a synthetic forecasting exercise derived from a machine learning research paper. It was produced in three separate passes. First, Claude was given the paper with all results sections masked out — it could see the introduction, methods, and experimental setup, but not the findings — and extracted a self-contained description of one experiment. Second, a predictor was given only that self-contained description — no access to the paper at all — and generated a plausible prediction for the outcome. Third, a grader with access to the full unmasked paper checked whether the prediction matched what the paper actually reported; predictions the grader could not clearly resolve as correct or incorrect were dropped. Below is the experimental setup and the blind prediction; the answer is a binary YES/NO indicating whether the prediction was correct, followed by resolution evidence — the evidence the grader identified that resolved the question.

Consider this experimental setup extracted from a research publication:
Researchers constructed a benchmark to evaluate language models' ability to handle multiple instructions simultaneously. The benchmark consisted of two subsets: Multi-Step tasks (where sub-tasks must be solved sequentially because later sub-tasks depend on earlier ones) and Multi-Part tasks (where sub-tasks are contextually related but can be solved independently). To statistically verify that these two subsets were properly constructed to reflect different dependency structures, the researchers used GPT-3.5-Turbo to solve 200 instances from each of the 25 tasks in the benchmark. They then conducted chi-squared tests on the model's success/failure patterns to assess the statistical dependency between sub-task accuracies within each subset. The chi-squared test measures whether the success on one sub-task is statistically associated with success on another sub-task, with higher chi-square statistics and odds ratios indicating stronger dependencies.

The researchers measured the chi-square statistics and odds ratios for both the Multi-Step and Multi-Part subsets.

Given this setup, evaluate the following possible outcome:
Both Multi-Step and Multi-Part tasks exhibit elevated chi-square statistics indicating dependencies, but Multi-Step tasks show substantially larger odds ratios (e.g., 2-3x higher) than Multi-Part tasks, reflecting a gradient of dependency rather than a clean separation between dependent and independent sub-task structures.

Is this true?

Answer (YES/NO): NO